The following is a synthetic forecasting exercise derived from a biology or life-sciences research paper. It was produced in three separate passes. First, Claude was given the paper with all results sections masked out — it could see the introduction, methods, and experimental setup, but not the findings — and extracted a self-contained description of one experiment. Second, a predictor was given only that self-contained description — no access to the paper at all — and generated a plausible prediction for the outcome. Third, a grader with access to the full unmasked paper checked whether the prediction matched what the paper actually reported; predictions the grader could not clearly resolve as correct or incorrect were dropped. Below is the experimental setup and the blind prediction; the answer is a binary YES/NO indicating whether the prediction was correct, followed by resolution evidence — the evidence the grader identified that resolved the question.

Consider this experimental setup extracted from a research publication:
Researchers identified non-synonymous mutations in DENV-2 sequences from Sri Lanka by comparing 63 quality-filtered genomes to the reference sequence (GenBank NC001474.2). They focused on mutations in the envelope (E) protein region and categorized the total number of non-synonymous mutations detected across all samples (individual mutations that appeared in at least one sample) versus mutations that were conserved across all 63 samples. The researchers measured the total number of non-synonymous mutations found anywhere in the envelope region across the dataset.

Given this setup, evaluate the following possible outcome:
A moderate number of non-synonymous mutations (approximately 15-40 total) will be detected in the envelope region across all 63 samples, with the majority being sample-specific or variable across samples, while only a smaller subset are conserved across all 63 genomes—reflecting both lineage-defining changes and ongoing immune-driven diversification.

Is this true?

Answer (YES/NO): YES